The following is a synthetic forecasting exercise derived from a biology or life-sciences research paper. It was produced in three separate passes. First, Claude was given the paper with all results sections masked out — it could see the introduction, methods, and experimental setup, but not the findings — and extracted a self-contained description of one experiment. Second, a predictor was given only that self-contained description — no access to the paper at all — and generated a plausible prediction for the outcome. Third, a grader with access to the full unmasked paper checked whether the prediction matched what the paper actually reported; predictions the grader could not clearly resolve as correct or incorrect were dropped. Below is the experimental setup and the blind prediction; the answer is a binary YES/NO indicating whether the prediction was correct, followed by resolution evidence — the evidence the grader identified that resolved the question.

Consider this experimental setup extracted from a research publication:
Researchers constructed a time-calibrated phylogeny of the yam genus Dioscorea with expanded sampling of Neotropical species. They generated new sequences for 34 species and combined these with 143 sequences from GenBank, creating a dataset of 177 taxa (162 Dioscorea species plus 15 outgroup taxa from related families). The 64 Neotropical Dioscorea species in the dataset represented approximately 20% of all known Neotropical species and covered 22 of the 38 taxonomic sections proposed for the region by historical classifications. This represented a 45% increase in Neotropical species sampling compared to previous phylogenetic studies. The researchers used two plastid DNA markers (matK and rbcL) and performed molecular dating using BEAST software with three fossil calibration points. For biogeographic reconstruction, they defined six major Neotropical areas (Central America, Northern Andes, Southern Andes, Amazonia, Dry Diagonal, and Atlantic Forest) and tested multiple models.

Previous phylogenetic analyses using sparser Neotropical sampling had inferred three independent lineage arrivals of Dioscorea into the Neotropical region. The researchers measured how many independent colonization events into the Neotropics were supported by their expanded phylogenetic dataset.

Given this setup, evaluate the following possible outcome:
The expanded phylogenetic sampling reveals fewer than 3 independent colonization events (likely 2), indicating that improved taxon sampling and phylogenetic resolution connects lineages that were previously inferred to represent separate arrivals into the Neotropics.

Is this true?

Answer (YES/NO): NO